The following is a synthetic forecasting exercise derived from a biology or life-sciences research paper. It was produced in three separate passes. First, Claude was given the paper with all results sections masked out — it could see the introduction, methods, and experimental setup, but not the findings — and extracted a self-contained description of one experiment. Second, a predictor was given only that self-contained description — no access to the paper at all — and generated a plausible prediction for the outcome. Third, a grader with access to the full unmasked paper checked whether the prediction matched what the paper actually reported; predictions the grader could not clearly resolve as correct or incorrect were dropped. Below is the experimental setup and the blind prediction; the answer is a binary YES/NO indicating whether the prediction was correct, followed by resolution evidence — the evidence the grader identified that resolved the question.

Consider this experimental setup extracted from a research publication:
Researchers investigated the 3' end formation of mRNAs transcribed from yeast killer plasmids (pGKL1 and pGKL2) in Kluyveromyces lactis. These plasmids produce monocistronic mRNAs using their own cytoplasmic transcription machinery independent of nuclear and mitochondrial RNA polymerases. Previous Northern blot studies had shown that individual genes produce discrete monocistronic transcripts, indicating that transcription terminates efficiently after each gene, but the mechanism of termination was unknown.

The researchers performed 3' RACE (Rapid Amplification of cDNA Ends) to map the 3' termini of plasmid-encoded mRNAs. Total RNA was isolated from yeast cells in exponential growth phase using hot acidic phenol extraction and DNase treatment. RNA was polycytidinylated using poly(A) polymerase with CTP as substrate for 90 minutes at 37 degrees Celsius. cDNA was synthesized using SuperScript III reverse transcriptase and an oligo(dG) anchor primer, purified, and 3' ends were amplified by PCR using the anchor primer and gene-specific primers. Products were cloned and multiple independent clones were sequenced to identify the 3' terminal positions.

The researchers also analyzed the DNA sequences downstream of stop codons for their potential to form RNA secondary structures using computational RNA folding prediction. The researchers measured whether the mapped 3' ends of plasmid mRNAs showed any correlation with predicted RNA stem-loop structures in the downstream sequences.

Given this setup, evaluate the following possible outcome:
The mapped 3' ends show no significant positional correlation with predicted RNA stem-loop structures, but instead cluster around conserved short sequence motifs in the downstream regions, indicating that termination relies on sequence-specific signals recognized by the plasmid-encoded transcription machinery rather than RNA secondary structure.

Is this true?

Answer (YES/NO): NO